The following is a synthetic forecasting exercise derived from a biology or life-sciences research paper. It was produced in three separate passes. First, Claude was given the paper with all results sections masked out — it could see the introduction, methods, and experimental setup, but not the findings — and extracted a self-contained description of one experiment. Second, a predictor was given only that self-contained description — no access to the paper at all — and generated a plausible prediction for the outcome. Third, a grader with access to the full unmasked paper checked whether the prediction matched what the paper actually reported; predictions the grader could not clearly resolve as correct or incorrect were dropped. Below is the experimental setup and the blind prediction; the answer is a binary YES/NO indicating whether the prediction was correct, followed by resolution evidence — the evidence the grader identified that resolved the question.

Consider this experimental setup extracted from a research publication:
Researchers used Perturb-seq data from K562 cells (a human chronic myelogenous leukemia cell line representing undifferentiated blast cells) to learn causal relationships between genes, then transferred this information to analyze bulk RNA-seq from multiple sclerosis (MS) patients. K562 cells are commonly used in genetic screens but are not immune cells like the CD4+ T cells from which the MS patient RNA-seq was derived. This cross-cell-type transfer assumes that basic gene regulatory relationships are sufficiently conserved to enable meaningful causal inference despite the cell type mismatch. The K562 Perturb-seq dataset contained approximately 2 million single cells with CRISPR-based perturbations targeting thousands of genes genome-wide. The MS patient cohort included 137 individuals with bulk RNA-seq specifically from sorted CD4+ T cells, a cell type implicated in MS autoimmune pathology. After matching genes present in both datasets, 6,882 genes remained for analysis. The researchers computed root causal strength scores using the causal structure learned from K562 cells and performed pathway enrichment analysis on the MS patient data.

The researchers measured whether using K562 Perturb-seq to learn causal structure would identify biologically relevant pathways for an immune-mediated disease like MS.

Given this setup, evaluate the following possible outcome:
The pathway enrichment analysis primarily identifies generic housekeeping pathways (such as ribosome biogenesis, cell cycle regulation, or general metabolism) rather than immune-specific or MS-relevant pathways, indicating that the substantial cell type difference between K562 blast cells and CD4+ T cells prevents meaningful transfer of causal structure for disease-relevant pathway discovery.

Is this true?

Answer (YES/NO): NO